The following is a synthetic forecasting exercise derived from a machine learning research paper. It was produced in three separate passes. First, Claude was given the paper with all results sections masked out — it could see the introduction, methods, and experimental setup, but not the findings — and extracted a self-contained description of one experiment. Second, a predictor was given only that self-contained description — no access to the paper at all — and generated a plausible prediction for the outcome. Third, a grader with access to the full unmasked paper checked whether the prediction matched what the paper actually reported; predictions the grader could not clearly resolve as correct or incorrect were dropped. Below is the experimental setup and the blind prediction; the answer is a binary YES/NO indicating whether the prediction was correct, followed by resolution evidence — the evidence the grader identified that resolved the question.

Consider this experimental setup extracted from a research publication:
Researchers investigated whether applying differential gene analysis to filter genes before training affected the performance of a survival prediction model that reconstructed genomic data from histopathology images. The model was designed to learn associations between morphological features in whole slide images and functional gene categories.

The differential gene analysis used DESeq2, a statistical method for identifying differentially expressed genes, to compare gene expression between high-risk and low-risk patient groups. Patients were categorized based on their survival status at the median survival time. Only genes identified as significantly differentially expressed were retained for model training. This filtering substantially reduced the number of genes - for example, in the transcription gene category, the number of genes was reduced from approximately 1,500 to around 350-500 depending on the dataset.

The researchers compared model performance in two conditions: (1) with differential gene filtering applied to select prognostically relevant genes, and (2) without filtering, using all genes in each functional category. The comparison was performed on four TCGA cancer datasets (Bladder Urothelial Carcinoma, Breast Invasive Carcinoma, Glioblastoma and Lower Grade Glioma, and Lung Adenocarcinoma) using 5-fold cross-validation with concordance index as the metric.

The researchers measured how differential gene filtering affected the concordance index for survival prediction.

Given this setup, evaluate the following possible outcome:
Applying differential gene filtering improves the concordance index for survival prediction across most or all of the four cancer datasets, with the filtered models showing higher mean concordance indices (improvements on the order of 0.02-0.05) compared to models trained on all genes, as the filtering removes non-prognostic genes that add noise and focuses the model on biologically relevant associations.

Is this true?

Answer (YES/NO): NO